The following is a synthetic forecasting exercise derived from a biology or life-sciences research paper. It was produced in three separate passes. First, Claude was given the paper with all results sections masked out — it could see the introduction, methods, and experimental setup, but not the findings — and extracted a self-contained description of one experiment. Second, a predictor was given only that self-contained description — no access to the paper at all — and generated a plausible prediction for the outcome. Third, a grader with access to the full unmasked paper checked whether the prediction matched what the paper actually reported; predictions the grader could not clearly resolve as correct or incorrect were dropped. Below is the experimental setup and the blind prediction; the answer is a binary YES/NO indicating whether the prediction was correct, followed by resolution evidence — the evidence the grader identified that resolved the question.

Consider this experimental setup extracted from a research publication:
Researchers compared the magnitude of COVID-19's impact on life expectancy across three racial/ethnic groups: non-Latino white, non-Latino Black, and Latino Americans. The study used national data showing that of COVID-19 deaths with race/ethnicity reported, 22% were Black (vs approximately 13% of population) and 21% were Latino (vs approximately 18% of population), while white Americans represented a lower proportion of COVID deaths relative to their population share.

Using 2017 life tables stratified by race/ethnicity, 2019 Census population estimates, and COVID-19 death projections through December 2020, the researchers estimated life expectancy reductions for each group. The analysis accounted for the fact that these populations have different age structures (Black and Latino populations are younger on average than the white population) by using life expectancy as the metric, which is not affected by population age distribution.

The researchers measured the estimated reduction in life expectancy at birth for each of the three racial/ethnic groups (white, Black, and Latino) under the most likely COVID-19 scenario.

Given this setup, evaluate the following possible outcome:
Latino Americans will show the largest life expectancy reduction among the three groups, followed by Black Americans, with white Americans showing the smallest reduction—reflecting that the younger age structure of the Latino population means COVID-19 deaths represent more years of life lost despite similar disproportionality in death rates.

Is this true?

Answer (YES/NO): YES